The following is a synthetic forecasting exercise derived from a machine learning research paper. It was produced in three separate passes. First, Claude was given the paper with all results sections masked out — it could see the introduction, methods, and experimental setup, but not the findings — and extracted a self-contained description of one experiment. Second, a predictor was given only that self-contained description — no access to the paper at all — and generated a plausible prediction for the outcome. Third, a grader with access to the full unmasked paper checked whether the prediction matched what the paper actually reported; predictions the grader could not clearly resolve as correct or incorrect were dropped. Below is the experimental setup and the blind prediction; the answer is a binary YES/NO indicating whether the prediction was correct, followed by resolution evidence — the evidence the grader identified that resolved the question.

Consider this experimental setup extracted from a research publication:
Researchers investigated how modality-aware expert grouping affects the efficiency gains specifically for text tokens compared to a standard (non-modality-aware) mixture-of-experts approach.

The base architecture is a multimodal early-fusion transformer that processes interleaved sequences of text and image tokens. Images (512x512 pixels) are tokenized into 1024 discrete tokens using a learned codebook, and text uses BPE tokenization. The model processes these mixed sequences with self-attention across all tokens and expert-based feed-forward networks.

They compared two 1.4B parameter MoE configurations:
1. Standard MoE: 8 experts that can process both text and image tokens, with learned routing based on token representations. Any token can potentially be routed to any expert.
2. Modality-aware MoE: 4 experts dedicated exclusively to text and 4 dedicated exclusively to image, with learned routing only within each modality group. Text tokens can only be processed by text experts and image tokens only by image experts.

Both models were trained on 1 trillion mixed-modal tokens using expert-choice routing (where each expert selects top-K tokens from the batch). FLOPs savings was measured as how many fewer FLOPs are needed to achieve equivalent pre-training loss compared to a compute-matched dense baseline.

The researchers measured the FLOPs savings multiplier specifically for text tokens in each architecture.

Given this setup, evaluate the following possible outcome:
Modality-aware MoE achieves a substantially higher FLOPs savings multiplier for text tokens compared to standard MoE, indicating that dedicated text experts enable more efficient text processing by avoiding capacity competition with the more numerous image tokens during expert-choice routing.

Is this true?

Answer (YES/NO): NO